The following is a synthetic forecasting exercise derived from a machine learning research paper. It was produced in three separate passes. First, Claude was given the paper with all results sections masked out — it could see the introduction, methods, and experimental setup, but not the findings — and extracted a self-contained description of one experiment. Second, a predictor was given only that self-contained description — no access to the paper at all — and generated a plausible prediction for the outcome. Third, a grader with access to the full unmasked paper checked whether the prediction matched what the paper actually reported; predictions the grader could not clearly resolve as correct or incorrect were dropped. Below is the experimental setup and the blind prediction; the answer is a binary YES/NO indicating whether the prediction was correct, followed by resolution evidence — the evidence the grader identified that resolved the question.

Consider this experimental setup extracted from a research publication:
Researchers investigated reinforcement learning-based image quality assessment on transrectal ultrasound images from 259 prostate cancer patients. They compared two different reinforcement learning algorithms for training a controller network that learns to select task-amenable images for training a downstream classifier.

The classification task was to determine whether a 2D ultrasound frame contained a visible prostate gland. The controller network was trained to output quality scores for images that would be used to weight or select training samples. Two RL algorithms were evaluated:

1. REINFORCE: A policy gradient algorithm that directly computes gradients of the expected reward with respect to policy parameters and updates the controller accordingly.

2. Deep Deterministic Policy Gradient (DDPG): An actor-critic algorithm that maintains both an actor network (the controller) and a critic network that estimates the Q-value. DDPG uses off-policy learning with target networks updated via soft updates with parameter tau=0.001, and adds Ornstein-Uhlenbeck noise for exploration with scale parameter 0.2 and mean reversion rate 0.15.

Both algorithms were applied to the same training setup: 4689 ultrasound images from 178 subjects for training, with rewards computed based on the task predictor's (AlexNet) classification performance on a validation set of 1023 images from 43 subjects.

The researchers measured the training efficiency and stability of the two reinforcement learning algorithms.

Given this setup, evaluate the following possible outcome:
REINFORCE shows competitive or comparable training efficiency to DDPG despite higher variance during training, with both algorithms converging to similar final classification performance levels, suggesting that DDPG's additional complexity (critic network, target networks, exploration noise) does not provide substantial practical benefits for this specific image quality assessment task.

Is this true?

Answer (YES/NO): NO